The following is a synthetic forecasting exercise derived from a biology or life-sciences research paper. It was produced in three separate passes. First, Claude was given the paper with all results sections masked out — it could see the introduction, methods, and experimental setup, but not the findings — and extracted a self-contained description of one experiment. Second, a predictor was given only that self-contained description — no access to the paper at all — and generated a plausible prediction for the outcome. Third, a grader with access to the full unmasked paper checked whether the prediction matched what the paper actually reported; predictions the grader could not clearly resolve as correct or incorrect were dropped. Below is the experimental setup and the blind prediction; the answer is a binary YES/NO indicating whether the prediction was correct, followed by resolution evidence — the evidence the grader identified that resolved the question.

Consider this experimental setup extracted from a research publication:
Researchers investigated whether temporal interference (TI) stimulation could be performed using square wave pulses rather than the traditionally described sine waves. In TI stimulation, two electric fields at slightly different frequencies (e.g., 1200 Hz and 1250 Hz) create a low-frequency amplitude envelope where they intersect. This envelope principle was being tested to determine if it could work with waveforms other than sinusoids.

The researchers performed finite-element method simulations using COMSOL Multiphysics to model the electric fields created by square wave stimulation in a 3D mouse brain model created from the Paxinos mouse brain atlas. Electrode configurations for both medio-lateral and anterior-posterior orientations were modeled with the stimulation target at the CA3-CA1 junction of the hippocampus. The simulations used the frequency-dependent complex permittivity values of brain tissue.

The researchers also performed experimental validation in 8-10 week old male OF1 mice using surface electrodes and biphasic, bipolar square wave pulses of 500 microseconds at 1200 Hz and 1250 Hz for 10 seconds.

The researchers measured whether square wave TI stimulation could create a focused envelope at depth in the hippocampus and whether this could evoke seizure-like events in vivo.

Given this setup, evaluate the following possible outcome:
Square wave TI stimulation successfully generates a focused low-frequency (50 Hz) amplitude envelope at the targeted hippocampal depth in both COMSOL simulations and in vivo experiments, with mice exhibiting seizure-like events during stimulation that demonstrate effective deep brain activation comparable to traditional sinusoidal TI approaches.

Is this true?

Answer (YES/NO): YES